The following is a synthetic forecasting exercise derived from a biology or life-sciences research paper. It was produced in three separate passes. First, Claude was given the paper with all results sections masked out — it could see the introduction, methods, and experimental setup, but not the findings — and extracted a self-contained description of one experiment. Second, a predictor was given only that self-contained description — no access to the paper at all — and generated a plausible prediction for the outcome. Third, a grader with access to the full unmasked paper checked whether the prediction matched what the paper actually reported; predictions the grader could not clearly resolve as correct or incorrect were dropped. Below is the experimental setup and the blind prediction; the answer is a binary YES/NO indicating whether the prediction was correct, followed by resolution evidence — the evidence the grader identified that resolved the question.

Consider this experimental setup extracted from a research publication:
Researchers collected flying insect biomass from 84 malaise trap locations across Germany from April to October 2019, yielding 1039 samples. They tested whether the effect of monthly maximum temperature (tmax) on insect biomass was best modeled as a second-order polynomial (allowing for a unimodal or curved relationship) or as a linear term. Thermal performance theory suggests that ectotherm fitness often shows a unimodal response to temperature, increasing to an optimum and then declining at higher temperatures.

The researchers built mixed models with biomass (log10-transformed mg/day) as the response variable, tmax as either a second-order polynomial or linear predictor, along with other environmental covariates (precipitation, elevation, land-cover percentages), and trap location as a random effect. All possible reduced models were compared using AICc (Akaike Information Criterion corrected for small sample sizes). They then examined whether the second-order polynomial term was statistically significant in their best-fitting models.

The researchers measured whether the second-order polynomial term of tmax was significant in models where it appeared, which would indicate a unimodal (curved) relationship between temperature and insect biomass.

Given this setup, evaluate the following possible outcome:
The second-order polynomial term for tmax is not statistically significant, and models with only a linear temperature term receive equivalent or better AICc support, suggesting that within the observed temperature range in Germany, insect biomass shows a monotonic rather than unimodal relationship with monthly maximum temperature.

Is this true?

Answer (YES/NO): YES